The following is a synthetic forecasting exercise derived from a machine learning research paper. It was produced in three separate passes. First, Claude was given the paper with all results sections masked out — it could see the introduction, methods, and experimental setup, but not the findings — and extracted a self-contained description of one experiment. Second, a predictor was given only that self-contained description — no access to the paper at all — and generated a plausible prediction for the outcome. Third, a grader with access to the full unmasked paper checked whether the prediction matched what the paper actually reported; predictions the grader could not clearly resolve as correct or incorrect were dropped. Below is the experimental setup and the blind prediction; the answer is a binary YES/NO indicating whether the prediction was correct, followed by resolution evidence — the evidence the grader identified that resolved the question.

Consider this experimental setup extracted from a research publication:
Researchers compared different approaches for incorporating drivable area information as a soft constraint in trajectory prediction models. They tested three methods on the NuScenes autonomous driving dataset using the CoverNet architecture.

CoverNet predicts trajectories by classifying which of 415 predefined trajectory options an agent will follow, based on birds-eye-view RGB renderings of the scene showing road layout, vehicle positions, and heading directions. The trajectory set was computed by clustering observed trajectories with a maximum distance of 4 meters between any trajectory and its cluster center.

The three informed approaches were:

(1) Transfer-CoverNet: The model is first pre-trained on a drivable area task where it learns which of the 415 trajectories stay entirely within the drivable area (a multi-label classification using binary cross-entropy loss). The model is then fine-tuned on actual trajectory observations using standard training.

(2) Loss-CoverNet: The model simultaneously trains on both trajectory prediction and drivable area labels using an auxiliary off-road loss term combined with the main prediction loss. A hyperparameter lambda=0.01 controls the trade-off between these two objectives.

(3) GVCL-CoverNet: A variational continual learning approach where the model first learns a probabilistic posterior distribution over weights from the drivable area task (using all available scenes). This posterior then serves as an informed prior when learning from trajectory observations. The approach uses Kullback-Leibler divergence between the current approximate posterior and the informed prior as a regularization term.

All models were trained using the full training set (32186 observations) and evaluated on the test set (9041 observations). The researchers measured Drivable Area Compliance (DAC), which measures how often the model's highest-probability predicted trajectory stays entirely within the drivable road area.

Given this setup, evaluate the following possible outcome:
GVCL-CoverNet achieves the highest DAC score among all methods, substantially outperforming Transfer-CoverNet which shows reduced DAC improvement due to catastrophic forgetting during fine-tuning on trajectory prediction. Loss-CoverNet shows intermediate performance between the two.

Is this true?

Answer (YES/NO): NO